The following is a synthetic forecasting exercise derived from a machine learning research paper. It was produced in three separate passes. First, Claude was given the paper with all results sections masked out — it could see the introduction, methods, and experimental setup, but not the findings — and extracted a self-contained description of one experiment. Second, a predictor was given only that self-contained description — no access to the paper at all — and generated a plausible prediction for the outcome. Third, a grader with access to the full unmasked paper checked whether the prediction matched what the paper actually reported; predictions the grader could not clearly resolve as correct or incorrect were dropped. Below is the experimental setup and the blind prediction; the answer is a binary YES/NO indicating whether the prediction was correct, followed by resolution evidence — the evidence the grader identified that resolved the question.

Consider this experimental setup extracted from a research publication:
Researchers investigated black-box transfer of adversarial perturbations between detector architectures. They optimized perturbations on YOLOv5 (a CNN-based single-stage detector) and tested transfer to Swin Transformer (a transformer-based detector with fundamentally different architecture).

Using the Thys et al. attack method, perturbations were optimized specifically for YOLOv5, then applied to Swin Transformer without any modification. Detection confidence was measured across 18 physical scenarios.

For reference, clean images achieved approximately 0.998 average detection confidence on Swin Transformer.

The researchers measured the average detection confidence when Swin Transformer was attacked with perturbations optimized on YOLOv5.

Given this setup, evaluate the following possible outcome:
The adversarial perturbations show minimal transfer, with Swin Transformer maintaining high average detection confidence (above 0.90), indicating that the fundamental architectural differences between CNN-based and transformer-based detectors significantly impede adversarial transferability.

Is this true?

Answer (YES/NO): YES